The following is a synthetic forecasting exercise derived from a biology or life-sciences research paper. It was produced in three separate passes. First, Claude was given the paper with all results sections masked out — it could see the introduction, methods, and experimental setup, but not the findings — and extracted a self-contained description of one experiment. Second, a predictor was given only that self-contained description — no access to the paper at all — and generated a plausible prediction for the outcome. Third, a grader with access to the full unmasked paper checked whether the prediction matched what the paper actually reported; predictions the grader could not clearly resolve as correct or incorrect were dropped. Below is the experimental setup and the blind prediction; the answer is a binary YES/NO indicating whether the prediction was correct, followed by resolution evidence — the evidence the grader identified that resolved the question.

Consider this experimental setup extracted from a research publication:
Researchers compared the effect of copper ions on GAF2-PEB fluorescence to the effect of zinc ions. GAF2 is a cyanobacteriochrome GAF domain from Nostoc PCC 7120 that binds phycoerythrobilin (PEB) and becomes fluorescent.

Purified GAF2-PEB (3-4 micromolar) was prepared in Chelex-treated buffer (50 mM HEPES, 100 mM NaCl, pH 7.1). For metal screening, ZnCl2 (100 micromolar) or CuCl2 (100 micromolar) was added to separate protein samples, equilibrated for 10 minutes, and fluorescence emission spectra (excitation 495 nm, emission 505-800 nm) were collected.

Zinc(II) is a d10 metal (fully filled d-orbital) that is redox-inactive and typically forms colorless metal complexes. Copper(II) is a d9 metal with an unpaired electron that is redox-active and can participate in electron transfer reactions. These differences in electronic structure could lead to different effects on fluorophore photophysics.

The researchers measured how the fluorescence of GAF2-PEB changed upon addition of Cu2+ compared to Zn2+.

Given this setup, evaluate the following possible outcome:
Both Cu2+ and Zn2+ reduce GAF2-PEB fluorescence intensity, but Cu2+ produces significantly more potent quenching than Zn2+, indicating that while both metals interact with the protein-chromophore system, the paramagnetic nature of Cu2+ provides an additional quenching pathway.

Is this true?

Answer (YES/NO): NO